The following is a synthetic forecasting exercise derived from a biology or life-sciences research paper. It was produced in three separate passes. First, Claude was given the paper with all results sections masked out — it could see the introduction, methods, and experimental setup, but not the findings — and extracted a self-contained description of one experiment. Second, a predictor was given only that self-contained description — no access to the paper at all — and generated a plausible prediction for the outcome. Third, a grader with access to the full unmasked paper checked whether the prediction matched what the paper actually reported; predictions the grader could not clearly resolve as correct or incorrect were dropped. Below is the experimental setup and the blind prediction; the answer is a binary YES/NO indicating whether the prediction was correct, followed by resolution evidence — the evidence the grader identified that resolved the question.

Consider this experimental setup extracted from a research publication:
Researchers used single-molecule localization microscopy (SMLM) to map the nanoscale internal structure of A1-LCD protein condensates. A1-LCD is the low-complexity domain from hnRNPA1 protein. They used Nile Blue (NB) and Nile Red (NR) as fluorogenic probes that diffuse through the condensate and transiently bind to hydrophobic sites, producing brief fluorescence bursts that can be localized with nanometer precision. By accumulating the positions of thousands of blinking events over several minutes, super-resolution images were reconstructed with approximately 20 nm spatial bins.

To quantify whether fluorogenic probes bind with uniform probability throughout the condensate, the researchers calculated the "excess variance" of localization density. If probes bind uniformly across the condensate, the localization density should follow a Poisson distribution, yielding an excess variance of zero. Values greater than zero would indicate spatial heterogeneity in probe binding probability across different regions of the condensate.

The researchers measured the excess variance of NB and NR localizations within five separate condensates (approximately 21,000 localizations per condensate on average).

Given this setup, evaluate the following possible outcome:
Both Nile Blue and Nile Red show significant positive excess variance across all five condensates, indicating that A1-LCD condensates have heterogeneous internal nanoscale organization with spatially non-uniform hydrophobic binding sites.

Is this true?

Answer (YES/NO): YES